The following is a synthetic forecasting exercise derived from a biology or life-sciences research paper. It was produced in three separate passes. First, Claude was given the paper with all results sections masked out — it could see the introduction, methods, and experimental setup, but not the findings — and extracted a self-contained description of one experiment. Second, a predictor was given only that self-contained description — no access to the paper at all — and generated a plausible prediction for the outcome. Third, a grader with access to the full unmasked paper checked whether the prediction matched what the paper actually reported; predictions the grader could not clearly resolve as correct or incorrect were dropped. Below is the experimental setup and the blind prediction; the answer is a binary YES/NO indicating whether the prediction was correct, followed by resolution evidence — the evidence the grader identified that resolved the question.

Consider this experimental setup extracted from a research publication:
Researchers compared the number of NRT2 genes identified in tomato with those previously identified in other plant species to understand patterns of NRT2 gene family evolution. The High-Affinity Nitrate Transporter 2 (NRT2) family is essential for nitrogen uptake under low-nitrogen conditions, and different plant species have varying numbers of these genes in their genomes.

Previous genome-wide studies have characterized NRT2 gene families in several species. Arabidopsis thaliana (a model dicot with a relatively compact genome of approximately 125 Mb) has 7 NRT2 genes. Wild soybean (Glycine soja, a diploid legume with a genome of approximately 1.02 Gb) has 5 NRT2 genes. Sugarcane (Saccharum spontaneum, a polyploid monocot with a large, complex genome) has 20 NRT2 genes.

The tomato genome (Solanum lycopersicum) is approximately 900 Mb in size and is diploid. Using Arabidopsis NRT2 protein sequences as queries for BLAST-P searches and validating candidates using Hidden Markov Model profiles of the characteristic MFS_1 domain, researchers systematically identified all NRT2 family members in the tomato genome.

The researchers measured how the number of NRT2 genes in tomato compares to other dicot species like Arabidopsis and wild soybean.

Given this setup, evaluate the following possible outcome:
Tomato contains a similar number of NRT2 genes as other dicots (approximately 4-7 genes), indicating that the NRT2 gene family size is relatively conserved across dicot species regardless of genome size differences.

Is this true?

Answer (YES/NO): YES